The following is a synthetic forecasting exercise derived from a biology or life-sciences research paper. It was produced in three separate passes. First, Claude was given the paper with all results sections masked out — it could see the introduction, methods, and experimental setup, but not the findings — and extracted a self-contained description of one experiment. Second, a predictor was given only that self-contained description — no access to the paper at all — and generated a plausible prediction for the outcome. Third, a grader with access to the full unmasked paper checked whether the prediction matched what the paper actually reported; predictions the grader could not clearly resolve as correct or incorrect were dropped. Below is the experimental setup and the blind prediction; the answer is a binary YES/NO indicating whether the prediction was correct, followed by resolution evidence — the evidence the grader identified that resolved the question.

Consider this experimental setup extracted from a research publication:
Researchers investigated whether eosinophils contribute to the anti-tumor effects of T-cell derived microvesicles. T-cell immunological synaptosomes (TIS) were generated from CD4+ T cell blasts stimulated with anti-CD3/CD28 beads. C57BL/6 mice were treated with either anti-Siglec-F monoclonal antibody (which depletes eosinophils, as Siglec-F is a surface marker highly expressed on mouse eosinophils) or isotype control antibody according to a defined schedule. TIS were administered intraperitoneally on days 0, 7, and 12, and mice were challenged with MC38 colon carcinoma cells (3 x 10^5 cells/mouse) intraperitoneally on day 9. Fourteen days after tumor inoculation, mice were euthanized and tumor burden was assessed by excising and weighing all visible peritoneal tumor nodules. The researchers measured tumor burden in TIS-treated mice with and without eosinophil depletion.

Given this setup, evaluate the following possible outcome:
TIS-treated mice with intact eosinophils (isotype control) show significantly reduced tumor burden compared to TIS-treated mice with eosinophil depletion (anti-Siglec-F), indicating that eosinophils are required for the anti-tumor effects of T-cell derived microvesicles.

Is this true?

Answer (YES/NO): YES